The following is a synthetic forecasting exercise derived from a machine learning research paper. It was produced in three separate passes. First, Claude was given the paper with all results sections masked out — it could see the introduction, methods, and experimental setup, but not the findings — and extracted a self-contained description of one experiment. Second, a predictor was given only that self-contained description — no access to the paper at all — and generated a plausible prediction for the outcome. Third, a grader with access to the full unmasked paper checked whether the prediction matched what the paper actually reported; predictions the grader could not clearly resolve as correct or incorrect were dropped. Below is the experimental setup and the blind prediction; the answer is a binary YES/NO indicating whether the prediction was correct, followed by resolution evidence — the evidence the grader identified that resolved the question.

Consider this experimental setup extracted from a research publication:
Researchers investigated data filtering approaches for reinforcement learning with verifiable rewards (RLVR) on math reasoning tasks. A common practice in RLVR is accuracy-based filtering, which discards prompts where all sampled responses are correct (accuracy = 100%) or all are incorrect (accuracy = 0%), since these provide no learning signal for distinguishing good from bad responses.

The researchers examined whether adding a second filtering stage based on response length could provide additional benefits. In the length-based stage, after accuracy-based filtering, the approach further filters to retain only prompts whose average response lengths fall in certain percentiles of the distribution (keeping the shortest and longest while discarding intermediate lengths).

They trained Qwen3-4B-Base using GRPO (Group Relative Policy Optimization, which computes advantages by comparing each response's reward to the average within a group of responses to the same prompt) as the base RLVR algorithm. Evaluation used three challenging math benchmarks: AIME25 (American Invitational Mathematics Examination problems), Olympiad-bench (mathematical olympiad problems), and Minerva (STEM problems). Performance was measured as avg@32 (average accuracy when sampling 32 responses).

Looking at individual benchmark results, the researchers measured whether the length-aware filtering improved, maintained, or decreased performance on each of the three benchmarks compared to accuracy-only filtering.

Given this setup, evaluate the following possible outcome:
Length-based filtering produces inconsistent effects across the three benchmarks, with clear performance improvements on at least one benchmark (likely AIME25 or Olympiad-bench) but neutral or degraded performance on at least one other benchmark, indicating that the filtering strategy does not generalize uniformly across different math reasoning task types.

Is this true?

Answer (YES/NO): NO